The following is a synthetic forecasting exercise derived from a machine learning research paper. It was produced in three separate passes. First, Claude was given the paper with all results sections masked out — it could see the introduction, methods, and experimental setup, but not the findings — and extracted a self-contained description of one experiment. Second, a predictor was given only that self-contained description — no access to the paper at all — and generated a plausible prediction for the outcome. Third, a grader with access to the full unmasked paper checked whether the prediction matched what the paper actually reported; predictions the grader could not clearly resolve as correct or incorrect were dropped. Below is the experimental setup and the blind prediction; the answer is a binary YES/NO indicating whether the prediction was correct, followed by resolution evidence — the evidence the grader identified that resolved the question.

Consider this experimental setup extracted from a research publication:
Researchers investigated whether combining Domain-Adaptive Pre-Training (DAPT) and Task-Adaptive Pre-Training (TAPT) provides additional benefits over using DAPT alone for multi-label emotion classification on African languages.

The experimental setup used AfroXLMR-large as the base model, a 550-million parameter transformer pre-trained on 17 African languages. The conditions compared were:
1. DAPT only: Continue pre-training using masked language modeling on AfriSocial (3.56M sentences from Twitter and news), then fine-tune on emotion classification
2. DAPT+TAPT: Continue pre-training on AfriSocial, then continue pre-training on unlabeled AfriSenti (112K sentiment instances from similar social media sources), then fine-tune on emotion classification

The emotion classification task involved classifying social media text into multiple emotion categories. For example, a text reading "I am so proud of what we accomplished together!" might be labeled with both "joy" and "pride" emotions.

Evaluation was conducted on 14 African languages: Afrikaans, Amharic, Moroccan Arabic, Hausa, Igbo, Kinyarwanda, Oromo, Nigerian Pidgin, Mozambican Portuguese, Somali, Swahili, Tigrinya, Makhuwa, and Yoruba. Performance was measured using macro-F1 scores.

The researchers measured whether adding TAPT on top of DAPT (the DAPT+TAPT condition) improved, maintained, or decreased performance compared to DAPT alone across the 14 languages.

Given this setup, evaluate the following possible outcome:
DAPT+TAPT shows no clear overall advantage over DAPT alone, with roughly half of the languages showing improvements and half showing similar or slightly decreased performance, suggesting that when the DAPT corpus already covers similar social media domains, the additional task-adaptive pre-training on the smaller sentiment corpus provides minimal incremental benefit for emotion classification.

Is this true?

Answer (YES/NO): NO